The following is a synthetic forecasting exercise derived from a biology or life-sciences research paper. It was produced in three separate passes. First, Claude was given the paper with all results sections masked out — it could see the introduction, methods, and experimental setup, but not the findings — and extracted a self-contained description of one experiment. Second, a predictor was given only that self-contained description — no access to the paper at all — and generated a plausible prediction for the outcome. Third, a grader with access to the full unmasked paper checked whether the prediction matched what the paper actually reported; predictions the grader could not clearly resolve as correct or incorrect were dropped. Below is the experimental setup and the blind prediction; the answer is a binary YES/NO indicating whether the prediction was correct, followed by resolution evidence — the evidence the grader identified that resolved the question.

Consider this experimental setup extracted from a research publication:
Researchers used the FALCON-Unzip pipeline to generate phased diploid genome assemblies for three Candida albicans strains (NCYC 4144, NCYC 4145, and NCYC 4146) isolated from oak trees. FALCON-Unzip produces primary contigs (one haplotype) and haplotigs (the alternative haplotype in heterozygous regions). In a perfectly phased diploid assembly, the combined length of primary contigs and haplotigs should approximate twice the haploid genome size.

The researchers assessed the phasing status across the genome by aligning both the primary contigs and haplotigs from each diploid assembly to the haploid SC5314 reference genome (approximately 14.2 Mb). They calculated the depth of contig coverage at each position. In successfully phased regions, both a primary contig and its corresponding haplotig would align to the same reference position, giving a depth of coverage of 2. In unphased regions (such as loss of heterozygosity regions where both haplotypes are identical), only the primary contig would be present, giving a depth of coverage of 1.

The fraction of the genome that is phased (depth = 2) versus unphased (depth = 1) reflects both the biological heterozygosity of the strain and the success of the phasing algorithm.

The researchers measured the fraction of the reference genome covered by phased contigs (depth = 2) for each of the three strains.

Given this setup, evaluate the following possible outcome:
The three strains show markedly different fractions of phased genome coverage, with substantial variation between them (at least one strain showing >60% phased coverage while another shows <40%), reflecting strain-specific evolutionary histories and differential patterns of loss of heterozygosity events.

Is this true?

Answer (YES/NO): NO